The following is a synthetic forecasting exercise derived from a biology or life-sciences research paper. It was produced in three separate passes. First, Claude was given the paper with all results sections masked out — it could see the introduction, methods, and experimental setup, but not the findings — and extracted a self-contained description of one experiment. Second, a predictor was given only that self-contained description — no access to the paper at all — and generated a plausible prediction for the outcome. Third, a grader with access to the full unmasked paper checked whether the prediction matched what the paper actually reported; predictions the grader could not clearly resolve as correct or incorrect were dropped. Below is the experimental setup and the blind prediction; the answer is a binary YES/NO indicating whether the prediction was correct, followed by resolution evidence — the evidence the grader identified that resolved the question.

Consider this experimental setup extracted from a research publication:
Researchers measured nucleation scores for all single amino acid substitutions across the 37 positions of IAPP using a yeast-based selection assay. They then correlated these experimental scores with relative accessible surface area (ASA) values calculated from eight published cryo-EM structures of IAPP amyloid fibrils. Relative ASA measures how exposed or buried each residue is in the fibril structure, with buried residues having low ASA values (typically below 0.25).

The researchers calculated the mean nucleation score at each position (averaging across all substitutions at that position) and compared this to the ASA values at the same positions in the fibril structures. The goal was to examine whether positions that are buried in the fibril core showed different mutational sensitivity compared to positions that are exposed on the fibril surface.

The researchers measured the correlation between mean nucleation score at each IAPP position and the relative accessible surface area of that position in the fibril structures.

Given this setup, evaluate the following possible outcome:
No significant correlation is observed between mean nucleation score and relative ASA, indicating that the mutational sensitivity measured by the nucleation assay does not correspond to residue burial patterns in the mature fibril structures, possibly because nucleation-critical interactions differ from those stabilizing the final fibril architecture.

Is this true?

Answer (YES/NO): NO